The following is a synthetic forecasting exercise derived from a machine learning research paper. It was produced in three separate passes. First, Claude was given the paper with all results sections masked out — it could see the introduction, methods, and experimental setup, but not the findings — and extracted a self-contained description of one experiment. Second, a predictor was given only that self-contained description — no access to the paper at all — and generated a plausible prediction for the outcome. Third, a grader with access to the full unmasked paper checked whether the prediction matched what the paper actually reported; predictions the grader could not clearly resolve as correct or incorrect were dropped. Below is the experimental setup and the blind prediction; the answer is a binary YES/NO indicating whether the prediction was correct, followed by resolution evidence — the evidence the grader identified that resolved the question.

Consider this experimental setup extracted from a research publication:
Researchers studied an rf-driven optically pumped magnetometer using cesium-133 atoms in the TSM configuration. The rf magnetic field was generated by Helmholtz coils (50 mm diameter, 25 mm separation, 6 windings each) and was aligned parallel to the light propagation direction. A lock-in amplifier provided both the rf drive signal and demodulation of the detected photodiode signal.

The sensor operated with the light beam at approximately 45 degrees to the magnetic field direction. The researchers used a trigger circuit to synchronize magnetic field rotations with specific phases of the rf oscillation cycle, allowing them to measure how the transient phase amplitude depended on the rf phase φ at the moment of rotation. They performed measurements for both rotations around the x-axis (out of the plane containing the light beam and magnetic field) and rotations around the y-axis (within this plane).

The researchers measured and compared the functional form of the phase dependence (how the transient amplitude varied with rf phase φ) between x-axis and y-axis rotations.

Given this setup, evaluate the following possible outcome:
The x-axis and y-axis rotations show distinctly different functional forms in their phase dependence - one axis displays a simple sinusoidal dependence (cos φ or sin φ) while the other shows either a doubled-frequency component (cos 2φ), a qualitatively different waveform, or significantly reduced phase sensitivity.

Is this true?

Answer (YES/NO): NO